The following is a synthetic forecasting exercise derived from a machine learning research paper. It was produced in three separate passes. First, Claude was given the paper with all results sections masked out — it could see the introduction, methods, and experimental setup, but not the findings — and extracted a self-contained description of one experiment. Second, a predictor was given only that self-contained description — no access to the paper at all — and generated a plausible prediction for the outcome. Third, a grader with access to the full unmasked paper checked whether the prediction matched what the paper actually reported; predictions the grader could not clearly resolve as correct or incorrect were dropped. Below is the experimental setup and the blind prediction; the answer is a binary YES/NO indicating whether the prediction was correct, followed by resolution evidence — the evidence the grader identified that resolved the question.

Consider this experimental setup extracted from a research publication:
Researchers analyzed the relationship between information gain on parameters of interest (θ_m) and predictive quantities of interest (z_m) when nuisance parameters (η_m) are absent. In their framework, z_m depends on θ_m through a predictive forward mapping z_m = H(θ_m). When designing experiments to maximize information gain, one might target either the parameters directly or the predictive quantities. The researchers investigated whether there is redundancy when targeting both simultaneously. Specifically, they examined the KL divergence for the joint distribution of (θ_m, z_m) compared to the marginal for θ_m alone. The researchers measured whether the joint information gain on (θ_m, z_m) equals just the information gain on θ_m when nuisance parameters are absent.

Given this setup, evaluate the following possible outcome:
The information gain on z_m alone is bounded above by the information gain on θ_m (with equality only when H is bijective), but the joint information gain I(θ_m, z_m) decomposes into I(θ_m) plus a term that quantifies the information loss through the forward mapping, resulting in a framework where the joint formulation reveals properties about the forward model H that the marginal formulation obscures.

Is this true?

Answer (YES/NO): NO